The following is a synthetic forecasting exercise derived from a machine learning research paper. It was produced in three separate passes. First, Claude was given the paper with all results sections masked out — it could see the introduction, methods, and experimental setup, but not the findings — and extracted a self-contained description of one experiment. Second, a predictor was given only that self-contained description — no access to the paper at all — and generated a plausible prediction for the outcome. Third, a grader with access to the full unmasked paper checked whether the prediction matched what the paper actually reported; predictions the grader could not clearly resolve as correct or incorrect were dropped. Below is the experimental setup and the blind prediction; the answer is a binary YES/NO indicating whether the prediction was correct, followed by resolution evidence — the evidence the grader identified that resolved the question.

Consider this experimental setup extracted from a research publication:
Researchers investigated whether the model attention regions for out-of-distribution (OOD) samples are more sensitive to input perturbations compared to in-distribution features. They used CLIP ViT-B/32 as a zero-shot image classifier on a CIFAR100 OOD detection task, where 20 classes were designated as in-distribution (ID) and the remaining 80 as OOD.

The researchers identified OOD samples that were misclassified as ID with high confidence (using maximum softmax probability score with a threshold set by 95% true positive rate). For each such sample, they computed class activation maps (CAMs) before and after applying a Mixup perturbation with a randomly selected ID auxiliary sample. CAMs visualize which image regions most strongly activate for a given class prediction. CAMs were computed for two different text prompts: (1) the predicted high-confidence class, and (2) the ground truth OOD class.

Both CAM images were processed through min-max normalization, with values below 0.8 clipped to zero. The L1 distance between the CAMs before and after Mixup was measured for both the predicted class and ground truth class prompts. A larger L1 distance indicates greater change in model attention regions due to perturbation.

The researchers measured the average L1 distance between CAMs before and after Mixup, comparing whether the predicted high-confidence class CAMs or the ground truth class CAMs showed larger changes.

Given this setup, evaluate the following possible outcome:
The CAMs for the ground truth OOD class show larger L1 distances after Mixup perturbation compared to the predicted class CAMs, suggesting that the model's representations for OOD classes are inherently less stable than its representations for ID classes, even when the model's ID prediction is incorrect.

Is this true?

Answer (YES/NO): NO